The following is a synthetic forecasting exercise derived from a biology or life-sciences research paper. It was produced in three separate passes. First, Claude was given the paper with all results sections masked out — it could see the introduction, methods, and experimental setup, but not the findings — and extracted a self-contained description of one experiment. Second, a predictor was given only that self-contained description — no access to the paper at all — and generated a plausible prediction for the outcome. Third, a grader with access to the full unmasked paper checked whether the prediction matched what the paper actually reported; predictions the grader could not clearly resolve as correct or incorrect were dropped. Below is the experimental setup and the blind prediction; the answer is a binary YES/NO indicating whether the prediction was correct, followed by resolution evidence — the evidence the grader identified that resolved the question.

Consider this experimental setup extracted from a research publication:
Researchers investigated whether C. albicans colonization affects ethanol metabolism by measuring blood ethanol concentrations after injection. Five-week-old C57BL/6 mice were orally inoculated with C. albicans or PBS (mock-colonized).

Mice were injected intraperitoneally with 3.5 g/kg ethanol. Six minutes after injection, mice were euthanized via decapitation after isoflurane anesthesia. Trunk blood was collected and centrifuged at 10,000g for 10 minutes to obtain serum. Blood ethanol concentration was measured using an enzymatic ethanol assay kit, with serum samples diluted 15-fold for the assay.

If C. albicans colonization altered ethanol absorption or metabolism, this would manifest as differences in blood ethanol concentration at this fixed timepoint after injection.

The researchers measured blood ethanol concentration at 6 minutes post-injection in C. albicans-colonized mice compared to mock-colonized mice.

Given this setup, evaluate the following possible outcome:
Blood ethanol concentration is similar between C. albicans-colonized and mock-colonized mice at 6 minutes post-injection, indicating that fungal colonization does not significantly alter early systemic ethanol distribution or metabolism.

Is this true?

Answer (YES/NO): NO